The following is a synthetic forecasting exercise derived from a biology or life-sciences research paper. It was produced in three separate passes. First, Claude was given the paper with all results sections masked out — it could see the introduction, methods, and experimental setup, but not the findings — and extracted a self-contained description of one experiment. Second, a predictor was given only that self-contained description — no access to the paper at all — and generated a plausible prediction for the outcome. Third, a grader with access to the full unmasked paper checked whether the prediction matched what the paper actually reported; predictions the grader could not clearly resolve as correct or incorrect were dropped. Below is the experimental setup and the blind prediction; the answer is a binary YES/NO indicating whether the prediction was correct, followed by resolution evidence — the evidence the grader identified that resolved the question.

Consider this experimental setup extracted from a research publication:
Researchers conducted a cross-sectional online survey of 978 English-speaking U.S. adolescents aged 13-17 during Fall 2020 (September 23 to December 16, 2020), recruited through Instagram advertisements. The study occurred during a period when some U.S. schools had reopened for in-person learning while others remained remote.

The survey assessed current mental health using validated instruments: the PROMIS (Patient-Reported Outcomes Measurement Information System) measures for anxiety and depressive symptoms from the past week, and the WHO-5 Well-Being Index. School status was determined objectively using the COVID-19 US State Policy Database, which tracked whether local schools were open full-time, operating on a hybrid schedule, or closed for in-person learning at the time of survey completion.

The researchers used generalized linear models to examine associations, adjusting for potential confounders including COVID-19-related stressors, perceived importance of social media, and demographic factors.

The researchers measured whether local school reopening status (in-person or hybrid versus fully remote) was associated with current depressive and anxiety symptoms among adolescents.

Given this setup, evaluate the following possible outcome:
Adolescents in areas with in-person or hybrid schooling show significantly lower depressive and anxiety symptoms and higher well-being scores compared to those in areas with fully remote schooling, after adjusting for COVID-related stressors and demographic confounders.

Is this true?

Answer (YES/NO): NO